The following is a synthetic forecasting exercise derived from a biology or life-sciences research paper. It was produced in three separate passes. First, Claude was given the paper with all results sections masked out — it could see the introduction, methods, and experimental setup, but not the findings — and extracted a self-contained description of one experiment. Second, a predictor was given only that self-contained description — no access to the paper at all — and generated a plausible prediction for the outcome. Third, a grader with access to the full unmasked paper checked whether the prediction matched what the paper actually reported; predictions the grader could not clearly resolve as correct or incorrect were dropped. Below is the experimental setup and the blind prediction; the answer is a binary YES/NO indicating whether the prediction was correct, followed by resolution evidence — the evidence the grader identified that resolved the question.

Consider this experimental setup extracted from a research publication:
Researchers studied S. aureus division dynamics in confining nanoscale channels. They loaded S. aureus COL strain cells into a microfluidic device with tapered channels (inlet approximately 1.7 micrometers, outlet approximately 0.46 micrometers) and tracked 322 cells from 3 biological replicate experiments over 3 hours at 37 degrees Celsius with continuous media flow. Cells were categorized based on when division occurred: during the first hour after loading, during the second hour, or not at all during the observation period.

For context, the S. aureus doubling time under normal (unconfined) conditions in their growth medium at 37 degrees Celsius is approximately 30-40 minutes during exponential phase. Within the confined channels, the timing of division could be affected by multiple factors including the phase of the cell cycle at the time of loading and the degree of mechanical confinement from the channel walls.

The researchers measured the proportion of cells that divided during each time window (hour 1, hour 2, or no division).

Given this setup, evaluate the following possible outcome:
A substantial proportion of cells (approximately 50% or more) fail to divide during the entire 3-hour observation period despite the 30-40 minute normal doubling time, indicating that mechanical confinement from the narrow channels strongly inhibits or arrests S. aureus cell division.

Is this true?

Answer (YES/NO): YES